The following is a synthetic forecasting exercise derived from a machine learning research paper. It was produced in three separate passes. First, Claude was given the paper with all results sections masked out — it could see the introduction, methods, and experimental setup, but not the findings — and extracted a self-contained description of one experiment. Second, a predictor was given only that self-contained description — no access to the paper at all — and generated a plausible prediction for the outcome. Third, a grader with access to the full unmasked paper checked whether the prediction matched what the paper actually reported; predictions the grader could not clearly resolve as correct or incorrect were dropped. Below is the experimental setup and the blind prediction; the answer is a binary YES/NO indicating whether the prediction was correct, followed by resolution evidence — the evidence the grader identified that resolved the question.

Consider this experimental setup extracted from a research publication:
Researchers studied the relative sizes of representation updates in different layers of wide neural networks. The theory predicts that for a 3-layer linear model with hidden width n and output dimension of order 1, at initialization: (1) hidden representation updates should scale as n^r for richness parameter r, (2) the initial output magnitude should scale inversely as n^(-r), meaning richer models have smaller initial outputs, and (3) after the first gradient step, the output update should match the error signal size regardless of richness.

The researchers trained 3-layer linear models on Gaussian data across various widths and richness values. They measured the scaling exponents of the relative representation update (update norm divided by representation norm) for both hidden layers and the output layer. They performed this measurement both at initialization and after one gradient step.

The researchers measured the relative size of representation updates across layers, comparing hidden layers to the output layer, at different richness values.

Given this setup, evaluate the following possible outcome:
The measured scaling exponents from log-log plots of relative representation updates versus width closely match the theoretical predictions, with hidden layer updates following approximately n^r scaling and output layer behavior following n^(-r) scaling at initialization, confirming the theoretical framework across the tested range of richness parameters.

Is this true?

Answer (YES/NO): NO